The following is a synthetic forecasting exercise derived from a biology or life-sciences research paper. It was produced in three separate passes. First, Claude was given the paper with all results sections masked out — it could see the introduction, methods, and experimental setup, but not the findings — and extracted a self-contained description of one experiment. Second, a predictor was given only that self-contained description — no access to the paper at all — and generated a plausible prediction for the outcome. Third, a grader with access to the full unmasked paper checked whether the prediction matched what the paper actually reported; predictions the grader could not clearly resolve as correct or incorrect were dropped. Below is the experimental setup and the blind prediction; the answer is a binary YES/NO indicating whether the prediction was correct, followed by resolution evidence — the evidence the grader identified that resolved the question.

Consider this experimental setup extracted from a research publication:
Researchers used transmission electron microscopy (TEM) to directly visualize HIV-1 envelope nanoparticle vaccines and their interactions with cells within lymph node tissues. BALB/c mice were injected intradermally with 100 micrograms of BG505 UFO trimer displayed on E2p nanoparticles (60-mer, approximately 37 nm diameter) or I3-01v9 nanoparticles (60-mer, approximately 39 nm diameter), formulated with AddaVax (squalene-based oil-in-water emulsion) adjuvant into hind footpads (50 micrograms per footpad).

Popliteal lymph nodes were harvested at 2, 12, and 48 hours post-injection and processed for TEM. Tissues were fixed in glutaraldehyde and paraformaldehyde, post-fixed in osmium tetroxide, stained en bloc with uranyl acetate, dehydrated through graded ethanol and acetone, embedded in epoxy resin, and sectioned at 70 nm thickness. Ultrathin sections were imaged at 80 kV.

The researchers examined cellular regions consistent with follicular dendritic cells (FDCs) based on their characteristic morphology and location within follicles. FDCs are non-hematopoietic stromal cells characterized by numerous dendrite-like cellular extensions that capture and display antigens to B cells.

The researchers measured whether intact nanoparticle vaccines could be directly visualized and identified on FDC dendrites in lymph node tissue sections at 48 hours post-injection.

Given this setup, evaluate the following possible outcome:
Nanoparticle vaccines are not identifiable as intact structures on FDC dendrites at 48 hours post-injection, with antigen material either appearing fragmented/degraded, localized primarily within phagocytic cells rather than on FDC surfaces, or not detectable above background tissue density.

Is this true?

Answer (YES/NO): NO